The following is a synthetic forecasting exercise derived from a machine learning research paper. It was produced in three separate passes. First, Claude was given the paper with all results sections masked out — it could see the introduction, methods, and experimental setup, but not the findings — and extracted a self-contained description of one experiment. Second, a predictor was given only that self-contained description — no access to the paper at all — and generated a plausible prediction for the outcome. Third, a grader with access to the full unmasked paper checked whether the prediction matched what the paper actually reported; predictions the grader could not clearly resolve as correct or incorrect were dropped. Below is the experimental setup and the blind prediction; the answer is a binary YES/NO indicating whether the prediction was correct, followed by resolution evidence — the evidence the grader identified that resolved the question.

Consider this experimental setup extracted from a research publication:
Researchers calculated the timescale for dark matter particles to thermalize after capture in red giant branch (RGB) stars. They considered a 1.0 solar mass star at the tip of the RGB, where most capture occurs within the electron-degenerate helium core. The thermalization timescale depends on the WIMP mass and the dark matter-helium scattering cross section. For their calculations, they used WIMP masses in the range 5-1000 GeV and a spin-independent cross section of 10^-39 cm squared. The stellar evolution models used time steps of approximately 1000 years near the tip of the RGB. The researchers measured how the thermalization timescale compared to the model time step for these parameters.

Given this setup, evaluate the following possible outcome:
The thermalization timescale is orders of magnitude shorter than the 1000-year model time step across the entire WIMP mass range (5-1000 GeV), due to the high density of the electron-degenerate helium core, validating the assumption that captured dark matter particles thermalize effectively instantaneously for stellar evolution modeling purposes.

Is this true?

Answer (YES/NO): NO